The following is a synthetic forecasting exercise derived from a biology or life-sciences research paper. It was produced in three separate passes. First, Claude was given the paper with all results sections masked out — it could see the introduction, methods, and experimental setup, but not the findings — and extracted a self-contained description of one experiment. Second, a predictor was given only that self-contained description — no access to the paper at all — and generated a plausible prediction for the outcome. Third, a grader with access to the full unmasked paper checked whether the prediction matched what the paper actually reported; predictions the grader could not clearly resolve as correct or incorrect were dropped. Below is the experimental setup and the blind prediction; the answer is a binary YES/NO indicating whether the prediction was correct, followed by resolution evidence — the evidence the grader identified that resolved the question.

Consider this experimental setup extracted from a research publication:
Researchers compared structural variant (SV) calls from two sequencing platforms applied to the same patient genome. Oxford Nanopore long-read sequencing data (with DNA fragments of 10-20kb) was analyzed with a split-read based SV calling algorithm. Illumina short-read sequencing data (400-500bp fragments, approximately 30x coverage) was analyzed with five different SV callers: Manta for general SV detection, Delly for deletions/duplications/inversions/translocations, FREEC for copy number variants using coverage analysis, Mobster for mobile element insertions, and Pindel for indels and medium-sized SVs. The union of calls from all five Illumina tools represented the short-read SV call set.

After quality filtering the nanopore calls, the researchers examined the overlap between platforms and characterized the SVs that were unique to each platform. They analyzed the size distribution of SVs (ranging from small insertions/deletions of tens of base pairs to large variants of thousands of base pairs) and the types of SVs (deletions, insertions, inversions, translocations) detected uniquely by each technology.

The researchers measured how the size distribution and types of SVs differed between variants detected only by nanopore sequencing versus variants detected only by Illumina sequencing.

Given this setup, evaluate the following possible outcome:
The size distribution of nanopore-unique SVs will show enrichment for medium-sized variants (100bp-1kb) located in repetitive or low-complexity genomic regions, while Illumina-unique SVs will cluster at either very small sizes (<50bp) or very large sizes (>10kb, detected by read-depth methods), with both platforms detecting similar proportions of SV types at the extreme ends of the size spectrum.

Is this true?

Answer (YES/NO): NO